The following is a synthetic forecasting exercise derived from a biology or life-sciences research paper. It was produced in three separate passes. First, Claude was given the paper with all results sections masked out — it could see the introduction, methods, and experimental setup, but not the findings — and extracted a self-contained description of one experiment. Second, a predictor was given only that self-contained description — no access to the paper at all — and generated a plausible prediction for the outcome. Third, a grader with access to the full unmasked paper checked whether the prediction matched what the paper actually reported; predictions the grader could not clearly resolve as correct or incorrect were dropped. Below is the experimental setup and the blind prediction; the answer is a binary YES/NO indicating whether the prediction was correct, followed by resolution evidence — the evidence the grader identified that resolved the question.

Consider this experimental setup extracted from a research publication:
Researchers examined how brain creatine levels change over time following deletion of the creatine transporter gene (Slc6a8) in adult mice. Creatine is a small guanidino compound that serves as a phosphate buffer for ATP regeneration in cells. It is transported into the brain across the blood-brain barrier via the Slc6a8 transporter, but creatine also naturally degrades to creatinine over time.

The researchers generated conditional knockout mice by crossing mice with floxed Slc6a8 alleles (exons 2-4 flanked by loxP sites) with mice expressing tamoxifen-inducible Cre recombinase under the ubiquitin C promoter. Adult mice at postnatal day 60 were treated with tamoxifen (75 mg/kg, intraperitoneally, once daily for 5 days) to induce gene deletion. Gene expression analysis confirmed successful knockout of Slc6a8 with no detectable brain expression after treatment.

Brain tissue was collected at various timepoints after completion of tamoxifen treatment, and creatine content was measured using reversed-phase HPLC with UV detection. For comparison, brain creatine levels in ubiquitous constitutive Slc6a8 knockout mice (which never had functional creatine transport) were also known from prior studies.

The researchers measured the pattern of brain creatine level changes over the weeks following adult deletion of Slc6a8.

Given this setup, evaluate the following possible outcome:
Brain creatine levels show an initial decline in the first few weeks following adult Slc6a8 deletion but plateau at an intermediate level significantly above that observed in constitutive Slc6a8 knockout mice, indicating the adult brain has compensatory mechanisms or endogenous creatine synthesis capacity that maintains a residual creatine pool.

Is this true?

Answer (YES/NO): NO